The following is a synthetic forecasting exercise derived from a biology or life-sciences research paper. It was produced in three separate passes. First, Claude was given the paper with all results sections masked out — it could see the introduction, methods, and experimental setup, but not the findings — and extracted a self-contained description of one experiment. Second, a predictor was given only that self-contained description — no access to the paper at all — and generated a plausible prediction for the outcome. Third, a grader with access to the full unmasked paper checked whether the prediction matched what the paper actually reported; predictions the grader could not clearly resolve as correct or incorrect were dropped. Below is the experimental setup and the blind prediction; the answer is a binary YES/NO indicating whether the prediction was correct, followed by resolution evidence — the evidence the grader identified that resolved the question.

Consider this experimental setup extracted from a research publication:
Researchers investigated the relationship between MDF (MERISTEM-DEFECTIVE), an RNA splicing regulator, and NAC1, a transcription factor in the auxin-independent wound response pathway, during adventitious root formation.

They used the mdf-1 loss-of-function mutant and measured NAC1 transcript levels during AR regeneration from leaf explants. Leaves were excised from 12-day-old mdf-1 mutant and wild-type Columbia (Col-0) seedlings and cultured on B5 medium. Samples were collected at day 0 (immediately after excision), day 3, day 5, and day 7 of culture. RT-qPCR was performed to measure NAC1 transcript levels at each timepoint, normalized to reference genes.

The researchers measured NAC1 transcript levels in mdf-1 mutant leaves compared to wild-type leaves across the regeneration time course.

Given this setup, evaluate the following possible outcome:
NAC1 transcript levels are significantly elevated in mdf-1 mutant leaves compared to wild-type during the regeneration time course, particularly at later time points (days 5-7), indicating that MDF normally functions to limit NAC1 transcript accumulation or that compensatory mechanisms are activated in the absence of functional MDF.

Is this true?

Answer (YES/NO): NO